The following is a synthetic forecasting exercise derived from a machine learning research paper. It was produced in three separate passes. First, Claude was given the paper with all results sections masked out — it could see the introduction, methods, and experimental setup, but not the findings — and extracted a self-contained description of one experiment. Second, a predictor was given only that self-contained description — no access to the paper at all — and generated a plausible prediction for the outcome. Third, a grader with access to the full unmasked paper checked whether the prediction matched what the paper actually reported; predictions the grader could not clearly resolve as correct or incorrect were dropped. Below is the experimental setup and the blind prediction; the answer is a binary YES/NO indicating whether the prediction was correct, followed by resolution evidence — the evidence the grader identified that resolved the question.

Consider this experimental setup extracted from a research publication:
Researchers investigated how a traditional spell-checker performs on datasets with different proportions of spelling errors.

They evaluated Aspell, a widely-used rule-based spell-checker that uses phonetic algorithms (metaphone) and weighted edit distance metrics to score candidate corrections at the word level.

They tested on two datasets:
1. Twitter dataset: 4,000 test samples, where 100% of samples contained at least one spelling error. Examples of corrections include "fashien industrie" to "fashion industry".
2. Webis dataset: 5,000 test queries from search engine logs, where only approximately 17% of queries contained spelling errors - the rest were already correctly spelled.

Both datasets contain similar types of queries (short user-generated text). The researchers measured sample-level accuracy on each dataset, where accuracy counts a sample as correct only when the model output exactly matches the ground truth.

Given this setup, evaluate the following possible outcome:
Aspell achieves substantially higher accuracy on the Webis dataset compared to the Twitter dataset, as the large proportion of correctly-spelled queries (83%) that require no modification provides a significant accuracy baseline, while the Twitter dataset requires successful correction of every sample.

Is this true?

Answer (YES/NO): YES